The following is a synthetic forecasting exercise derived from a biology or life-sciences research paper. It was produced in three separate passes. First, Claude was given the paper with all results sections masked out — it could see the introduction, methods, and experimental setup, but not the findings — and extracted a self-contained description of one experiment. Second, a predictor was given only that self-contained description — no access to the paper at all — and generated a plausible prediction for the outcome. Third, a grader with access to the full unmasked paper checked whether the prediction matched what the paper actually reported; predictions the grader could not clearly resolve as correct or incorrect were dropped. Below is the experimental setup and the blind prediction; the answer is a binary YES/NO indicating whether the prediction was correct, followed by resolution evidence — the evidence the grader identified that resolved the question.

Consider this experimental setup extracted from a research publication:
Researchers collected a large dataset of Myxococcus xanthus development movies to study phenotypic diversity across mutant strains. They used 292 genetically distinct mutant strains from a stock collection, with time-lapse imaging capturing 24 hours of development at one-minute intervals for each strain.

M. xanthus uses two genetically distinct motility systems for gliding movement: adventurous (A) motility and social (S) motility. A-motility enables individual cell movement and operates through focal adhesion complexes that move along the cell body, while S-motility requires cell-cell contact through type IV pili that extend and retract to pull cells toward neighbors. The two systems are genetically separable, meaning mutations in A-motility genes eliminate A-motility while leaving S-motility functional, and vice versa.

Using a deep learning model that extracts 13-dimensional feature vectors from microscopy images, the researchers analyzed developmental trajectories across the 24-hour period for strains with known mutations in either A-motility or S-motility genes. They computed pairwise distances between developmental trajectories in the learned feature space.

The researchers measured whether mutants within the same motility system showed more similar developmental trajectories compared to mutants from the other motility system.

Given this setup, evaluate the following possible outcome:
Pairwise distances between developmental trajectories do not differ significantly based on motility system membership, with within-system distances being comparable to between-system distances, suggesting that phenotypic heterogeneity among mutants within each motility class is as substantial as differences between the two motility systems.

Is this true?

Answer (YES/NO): NO